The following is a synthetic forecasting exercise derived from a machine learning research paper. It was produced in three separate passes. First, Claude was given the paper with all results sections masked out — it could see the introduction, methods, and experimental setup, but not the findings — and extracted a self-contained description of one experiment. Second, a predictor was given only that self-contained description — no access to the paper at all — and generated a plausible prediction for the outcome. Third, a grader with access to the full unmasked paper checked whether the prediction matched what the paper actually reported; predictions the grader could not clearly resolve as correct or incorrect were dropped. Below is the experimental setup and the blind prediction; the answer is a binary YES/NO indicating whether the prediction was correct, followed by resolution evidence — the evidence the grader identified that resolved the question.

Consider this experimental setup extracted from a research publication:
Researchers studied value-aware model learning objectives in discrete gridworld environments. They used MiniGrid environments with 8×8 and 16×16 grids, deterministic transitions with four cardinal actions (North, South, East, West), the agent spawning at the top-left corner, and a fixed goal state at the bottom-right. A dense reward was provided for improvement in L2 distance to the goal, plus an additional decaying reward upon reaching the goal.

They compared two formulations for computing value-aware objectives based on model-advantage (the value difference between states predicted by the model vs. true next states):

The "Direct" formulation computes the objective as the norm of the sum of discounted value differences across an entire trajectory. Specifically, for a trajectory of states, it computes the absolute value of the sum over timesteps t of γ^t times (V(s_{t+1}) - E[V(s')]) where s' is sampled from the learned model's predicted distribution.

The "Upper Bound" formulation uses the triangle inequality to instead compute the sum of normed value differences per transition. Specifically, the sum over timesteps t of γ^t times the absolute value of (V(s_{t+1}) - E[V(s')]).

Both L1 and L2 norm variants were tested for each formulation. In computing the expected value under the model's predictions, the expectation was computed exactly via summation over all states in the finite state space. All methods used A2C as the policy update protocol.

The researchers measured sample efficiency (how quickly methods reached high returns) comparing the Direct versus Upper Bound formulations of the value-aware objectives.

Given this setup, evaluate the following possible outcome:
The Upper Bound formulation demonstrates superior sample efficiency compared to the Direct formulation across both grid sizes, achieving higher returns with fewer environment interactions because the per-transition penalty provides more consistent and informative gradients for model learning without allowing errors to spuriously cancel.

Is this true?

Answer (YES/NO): YES